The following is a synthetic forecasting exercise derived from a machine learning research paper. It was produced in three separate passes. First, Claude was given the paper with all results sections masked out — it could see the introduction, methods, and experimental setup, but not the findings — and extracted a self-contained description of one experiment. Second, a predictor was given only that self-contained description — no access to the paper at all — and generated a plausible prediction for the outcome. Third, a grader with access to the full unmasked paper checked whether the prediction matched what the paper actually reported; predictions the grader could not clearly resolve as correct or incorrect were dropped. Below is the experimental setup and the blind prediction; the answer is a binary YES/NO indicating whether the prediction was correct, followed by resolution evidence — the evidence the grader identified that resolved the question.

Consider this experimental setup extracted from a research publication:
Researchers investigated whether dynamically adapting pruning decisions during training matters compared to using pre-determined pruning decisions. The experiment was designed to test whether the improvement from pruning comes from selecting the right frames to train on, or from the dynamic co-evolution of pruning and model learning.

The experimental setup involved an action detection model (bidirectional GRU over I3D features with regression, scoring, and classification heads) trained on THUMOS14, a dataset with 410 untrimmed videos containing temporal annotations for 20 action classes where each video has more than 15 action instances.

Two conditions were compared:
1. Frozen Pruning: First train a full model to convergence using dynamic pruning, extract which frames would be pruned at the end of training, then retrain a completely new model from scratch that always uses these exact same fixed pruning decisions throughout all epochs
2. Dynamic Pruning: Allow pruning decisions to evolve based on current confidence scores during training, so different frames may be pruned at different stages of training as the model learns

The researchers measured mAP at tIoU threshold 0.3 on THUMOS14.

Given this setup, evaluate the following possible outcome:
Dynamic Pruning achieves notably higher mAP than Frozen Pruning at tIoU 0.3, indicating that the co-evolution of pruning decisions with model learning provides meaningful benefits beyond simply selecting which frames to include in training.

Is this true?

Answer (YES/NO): YES